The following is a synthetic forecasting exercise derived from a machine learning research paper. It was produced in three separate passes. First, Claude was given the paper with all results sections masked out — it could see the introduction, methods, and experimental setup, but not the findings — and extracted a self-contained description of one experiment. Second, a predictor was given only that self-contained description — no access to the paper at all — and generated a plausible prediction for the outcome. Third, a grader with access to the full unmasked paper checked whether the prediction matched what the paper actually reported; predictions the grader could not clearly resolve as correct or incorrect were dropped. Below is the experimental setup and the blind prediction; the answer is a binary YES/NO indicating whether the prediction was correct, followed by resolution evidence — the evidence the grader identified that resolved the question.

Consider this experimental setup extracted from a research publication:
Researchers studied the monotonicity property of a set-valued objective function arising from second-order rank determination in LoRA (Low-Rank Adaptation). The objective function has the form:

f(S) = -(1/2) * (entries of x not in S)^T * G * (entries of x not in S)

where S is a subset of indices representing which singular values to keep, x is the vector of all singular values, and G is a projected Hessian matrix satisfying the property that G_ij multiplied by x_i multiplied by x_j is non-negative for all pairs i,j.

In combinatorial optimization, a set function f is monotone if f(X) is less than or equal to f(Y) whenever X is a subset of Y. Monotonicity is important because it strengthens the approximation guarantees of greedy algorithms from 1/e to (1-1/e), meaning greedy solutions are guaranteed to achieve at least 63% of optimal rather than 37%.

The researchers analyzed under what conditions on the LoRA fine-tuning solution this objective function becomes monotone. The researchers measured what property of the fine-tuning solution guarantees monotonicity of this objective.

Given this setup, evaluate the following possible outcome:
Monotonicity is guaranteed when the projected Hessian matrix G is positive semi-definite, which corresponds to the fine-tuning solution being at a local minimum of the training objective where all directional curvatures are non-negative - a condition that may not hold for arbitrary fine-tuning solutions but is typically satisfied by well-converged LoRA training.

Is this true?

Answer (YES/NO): NO